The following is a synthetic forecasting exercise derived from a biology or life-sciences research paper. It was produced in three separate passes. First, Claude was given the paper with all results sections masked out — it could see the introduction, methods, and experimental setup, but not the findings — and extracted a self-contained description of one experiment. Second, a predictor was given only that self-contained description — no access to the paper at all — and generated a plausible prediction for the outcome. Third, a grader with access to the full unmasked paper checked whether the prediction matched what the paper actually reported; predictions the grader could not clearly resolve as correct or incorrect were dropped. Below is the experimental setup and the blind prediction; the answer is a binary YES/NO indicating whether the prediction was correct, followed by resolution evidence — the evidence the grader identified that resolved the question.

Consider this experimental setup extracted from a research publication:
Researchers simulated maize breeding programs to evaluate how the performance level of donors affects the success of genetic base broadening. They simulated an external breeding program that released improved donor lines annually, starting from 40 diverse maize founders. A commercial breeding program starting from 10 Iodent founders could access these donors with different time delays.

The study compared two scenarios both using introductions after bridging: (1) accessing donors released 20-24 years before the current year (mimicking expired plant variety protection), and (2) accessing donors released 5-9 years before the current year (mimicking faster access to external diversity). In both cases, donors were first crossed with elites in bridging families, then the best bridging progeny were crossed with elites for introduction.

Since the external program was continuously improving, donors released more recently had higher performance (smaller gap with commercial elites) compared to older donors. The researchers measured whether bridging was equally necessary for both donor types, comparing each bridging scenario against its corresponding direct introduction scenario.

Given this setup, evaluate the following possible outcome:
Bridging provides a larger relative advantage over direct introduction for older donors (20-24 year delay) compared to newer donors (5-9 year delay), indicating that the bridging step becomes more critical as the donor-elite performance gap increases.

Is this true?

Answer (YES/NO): YES